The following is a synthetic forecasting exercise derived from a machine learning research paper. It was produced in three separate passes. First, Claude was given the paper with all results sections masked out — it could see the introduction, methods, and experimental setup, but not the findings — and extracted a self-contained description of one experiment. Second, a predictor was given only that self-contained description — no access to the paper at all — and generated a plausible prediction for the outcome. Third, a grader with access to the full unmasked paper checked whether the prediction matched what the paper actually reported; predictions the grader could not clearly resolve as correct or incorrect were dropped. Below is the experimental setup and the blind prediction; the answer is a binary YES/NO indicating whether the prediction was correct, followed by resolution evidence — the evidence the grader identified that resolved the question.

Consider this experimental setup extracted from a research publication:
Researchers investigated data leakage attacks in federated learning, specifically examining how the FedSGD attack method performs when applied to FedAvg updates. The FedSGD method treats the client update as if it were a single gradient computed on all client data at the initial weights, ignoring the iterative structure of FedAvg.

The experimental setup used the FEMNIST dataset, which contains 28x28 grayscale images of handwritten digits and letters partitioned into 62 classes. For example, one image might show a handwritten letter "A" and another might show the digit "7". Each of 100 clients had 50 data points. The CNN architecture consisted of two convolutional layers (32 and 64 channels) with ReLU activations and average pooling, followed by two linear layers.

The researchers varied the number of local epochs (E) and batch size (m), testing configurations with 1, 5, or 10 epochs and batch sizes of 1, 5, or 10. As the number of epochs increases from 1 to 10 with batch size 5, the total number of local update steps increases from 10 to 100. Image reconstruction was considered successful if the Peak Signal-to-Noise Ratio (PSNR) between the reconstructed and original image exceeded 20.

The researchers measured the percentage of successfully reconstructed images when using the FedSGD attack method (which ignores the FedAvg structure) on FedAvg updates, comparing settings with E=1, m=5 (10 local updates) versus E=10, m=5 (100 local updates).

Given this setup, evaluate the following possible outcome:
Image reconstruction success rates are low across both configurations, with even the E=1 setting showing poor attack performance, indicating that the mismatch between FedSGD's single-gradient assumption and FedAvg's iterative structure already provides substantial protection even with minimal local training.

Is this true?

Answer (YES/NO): NO